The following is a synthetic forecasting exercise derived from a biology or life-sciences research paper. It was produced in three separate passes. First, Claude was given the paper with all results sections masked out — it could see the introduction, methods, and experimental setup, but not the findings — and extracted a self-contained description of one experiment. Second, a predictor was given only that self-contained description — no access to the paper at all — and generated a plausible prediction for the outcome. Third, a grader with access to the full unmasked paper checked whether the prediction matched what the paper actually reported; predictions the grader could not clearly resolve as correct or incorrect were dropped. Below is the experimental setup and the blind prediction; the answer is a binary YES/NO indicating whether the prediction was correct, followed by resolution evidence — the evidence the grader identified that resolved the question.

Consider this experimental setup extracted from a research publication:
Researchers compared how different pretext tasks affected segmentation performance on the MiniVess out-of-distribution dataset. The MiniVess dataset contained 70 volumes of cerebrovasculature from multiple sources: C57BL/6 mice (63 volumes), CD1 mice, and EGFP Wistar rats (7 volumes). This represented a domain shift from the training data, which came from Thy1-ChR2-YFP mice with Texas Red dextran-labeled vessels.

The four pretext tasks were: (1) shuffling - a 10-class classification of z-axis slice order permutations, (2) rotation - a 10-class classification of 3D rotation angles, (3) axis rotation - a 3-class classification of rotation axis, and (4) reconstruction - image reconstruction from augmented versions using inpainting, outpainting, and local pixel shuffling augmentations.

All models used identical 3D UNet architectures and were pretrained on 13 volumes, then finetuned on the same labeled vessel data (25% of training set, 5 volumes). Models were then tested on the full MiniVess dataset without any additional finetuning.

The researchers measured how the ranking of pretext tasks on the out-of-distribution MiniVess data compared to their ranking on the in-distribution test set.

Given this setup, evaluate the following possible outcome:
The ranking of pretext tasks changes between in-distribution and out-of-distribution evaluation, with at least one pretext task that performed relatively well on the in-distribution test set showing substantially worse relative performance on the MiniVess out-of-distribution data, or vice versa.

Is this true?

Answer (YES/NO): YES